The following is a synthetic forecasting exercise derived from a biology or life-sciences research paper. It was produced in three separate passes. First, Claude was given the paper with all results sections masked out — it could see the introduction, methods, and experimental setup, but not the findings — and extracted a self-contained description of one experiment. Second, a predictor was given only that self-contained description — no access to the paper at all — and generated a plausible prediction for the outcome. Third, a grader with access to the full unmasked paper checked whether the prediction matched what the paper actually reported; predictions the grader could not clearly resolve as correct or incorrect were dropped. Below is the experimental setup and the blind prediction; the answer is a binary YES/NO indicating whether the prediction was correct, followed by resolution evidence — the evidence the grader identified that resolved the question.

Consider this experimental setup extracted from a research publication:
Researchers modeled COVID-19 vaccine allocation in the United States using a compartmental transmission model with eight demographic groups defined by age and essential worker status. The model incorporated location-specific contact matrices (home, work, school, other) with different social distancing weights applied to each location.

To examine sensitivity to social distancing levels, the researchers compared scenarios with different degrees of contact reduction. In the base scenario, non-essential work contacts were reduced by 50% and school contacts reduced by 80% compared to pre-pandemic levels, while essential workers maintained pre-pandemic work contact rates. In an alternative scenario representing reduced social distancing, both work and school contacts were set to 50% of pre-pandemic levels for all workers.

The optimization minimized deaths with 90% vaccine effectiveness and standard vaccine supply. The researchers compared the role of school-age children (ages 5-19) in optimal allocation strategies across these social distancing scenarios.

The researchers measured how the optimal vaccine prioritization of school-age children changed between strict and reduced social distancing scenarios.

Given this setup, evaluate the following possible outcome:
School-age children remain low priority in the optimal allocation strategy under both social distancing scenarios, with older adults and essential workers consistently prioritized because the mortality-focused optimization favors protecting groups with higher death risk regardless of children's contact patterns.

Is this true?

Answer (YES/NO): YES